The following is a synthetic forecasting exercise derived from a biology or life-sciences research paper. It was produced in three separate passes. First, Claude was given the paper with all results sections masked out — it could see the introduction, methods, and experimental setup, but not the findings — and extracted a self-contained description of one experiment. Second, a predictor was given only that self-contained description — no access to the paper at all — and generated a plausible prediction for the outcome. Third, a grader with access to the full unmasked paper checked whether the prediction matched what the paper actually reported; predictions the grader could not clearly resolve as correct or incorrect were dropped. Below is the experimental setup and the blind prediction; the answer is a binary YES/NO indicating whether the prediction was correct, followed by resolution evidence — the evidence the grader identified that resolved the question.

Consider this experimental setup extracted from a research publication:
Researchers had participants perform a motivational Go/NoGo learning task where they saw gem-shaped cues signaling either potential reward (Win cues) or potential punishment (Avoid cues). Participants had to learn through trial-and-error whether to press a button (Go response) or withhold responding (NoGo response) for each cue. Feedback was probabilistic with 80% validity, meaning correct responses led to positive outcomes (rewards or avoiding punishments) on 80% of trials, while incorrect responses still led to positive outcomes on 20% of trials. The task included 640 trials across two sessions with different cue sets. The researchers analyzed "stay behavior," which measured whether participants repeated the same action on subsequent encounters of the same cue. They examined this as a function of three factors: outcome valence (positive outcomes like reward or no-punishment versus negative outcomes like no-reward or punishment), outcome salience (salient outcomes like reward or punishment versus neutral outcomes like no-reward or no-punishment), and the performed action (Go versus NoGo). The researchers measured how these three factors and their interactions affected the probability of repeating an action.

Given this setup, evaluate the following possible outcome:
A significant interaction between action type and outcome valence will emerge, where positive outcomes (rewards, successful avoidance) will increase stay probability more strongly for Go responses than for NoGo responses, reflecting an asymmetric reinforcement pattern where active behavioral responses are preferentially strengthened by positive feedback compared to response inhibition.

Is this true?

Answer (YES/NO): NO